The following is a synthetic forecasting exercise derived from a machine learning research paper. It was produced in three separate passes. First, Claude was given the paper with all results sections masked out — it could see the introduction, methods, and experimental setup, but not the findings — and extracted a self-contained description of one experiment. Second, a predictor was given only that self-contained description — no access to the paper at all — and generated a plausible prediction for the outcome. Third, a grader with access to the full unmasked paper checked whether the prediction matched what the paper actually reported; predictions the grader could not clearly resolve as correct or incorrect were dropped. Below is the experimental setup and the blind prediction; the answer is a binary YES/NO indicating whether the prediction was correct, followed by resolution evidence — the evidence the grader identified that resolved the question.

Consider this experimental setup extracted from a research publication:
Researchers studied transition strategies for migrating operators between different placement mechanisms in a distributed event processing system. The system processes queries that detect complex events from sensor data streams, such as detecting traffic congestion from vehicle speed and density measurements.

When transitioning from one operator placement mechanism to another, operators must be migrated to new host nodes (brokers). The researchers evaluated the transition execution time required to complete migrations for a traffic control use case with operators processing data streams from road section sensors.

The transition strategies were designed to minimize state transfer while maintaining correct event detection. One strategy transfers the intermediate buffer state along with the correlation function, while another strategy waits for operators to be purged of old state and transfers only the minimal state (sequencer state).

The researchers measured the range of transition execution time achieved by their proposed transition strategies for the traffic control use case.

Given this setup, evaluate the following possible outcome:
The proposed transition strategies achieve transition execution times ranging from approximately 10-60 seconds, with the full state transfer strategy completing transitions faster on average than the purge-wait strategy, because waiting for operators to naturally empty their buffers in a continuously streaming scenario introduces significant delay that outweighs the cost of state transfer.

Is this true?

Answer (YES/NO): NO